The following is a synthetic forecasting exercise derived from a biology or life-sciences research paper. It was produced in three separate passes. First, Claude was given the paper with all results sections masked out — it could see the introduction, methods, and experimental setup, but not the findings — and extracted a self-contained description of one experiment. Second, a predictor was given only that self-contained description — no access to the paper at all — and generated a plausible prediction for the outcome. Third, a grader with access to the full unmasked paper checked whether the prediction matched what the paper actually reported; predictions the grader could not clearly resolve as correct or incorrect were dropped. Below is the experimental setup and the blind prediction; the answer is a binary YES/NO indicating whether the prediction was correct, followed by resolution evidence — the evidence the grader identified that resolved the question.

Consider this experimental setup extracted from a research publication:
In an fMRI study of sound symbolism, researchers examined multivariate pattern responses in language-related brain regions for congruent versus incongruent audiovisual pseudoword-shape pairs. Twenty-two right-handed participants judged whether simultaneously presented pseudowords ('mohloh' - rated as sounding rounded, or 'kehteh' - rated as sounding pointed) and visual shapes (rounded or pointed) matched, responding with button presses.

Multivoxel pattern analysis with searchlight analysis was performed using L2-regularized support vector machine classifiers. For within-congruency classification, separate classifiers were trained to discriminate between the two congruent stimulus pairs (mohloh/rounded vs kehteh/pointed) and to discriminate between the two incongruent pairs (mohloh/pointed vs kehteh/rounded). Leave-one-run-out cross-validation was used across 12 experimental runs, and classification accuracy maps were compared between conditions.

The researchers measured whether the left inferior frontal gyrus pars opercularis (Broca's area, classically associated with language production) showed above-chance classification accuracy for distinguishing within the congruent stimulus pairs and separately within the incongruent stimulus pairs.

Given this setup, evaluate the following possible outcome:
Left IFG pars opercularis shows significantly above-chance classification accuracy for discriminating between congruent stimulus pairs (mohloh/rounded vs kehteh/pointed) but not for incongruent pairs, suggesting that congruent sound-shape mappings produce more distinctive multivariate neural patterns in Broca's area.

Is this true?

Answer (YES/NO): YES